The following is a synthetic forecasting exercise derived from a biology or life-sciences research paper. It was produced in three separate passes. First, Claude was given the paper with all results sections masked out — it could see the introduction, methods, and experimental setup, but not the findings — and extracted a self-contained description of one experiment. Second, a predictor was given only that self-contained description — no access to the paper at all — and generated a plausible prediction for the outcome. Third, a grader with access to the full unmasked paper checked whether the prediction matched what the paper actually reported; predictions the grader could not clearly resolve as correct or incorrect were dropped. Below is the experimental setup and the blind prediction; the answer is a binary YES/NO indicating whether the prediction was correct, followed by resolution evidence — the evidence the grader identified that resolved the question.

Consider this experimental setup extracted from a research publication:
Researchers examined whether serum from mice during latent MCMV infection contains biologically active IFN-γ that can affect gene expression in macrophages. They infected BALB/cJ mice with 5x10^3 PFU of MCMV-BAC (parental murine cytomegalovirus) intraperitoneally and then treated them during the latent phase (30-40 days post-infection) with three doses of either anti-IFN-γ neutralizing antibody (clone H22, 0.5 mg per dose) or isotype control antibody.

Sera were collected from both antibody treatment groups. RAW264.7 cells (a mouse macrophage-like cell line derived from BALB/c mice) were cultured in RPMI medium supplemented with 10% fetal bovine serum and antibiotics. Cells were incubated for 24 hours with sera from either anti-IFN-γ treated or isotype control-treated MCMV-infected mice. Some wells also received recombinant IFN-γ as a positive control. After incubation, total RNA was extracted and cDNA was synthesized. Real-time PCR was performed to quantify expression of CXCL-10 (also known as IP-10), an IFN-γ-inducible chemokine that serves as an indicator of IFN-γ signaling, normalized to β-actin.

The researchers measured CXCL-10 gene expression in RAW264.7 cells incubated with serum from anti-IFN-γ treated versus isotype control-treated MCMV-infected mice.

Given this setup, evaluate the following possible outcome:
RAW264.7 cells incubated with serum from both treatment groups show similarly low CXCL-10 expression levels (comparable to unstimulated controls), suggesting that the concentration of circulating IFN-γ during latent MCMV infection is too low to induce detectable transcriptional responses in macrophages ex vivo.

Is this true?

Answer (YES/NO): YES